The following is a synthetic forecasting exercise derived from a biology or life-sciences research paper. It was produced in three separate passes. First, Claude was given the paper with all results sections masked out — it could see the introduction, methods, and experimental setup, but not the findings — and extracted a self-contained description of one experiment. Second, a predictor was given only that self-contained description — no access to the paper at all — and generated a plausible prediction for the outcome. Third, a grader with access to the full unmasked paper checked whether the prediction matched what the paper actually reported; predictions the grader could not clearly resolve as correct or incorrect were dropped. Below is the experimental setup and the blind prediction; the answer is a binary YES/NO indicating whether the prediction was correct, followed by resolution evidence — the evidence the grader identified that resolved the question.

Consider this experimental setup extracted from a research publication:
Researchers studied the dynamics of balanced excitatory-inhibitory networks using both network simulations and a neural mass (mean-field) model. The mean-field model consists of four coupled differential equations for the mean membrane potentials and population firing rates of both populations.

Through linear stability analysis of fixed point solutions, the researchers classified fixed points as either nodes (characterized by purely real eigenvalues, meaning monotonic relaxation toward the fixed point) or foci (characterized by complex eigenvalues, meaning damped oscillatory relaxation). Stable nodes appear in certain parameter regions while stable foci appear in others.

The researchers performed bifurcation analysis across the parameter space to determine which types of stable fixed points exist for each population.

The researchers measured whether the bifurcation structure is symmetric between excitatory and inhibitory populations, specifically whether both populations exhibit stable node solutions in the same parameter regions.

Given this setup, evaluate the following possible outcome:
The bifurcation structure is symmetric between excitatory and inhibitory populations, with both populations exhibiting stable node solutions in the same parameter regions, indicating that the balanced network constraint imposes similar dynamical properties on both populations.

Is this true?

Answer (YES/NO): NO